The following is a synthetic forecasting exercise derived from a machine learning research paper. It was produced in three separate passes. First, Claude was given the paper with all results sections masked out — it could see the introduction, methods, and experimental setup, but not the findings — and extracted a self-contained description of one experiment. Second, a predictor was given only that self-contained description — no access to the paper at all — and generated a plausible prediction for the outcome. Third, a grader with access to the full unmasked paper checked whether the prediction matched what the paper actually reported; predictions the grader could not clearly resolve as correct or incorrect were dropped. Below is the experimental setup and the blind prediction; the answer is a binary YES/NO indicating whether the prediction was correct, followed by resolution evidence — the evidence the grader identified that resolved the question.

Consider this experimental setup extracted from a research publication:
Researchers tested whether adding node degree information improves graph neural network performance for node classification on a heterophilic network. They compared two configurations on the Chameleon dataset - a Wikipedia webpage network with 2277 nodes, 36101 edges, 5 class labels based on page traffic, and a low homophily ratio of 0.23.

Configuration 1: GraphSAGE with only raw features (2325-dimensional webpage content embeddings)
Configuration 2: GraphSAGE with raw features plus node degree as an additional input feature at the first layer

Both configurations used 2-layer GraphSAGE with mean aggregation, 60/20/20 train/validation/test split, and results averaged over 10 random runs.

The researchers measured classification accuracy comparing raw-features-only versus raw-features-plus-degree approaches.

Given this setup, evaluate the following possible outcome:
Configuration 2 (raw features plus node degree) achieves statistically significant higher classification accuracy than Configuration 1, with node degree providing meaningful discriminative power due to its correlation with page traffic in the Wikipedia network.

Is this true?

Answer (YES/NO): NO